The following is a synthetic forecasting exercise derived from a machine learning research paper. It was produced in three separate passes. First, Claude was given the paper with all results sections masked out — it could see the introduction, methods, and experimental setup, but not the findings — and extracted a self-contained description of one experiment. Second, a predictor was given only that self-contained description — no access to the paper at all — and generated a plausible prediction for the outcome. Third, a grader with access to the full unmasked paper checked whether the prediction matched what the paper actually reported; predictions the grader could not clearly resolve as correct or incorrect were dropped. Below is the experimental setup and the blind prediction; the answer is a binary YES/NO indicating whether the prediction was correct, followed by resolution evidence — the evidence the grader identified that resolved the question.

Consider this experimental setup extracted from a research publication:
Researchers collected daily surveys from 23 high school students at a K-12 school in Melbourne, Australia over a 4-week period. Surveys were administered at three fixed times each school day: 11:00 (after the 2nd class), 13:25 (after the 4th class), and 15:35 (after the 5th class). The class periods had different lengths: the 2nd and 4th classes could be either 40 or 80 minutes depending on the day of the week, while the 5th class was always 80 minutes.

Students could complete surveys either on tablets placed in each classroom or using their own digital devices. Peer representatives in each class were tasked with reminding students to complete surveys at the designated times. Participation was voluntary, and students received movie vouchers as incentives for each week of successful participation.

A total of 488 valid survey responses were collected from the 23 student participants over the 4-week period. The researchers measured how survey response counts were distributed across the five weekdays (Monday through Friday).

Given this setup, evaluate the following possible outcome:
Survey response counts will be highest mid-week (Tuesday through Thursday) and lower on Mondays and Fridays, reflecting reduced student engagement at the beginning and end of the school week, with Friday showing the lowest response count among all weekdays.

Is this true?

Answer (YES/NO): NO